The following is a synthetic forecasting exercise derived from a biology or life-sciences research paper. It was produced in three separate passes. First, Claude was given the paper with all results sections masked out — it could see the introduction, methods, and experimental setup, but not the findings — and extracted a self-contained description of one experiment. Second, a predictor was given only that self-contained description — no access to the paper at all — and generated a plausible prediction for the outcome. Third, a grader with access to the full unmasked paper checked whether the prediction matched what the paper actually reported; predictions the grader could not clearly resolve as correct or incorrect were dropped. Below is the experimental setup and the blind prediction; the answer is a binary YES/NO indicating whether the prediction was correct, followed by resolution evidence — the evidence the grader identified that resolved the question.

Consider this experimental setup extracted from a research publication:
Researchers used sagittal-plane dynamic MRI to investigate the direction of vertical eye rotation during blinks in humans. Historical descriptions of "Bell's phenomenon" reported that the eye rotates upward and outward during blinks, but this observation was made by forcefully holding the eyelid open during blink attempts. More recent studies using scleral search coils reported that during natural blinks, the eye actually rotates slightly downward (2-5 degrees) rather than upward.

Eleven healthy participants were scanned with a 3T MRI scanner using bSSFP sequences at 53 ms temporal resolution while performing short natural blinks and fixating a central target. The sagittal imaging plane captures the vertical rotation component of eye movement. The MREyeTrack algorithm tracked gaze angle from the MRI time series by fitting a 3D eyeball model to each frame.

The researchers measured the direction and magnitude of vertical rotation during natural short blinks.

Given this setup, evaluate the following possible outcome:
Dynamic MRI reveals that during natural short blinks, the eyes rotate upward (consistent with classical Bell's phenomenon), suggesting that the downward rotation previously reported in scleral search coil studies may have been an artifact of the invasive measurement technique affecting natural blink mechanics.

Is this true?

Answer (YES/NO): NO